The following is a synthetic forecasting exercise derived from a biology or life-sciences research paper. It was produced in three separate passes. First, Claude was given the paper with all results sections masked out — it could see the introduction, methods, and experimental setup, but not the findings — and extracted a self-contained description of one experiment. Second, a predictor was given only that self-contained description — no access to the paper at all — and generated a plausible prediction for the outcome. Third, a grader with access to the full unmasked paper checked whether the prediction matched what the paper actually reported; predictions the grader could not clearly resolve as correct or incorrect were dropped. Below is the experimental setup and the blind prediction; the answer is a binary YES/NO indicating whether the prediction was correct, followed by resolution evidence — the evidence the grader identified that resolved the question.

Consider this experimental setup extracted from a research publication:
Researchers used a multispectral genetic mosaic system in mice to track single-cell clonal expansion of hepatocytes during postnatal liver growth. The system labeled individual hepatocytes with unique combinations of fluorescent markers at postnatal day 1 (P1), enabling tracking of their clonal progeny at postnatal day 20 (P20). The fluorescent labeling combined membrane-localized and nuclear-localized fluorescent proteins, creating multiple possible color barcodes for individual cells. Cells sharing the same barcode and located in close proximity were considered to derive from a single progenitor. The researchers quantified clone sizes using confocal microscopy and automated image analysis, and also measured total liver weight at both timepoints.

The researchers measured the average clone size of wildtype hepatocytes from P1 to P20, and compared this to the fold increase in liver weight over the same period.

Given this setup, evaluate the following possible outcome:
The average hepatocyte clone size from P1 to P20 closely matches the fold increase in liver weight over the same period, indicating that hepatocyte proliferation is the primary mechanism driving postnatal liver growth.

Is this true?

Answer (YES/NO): YES